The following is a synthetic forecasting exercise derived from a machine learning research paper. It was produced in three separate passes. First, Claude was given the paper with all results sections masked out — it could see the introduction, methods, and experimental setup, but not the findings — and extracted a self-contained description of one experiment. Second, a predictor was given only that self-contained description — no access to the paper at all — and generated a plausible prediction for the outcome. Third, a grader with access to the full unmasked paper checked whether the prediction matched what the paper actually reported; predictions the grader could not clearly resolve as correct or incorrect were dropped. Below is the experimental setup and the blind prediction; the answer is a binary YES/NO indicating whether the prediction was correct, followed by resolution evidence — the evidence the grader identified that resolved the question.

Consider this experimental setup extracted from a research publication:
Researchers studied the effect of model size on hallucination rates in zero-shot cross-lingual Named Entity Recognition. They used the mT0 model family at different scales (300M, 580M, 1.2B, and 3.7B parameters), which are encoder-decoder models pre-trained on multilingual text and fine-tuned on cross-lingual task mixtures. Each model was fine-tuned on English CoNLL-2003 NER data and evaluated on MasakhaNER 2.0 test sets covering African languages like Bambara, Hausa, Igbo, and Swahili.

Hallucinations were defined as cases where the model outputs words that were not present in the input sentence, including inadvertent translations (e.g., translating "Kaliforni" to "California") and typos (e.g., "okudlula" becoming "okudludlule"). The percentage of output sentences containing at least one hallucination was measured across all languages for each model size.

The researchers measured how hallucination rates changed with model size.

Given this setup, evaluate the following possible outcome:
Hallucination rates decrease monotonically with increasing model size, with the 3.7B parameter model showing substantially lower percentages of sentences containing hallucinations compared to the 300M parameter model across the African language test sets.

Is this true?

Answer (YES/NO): YES